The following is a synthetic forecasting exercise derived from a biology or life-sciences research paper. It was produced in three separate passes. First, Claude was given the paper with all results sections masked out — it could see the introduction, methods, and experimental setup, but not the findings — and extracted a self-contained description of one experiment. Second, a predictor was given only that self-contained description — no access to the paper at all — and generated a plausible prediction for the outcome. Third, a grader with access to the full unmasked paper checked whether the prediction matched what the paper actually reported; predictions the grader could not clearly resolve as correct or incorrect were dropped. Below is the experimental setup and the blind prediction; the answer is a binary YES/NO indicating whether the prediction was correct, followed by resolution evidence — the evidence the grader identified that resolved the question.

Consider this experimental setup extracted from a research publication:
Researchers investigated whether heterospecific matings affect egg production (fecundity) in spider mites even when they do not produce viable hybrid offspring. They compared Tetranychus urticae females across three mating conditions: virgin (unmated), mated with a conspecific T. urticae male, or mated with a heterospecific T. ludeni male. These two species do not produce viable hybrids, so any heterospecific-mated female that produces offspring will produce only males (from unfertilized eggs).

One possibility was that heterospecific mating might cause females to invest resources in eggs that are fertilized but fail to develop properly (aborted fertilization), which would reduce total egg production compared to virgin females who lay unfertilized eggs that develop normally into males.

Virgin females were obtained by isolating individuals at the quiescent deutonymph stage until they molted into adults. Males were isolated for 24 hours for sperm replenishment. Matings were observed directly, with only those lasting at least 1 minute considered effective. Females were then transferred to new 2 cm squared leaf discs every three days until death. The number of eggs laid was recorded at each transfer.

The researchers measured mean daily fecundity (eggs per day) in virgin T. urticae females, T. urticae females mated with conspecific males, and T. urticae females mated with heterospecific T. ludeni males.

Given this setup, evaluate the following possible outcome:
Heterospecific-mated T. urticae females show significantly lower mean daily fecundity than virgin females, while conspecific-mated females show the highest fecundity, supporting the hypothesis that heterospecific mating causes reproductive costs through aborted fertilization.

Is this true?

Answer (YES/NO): NO